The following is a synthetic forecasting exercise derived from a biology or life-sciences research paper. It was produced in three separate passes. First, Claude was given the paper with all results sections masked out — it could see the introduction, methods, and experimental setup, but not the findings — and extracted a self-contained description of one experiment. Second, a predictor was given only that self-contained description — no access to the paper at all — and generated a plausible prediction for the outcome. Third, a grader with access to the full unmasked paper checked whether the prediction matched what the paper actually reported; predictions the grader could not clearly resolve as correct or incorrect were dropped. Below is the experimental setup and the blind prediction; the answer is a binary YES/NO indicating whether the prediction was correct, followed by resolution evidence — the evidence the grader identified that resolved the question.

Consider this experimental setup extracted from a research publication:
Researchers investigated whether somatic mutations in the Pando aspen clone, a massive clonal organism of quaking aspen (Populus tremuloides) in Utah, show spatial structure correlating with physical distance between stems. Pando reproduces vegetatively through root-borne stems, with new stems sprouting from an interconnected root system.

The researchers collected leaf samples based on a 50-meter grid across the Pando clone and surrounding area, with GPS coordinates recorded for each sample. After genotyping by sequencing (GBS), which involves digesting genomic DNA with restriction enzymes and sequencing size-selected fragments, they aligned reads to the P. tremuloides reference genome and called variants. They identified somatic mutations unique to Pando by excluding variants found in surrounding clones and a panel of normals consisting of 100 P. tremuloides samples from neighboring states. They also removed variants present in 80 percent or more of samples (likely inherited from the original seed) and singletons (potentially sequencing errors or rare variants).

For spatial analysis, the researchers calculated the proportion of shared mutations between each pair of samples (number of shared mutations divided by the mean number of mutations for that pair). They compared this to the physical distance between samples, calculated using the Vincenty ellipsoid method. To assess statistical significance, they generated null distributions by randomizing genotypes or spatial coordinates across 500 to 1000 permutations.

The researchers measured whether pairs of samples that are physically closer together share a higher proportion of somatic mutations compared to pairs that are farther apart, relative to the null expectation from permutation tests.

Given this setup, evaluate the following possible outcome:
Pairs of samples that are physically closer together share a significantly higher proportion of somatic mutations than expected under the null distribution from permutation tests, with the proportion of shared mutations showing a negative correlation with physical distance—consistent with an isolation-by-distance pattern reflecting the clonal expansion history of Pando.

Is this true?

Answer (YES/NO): YES